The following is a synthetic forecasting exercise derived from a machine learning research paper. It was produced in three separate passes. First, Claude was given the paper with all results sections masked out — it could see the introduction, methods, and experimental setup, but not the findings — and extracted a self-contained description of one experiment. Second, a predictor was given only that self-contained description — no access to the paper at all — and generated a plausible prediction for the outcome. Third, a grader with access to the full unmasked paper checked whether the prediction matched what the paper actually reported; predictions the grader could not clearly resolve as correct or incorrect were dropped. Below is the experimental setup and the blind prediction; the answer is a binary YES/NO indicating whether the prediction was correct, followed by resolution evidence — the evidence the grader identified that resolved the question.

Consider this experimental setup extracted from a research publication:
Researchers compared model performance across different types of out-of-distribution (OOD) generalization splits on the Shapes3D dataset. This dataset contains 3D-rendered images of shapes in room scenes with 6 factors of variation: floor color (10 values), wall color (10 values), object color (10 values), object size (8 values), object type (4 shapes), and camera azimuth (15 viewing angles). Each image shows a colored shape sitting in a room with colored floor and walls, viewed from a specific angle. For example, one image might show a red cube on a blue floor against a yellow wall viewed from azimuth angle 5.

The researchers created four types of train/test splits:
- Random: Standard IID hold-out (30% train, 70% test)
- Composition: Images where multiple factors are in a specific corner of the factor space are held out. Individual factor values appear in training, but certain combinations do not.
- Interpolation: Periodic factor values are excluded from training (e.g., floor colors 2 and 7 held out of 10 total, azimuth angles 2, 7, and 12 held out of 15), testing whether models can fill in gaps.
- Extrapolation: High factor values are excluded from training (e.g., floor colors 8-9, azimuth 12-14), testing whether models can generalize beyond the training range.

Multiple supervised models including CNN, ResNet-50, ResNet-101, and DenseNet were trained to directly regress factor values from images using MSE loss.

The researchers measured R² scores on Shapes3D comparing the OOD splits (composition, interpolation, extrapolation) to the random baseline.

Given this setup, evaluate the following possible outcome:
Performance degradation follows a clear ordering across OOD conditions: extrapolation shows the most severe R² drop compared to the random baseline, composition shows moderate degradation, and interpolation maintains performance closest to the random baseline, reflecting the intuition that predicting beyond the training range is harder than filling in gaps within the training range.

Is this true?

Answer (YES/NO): NO